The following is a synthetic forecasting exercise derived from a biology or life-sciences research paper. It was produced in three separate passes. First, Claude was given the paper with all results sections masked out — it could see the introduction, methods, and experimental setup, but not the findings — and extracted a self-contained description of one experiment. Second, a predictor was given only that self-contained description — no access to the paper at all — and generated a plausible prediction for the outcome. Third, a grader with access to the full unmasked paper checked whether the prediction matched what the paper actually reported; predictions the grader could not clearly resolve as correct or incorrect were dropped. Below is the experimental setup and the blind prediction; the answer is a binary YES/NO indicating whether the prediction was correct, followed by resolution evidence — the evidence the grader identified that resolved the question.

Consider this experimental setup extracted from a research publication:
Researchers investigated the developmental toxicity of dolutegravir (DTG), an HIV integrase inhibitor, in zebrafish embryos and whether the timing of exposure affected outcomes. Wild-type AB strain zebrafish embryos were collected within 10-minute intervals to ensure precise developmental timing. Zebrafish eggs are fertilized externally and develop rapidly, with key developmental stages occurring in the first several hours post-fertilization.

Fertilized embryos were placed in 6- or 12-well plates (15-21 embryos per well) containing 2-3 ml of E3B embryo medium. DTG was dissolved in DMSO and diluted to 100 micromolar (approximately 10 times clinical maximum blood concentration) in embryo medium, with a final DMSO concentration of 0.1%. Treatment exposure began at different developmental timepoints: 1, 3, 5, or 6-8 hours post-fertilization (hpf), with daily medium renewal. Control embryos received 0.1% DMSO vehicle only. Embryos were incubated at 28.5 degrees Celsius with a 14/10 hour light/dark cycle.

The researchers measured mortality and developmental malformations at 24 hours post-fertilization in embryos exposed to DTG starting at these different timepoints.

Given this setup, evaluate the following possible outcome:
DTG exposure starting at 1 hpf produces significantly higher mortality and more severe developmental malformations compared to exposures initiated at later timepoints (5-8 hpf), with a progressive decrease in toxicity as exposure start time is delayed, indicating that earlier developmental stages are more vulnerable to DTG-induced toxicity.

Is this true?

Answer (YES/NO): YES